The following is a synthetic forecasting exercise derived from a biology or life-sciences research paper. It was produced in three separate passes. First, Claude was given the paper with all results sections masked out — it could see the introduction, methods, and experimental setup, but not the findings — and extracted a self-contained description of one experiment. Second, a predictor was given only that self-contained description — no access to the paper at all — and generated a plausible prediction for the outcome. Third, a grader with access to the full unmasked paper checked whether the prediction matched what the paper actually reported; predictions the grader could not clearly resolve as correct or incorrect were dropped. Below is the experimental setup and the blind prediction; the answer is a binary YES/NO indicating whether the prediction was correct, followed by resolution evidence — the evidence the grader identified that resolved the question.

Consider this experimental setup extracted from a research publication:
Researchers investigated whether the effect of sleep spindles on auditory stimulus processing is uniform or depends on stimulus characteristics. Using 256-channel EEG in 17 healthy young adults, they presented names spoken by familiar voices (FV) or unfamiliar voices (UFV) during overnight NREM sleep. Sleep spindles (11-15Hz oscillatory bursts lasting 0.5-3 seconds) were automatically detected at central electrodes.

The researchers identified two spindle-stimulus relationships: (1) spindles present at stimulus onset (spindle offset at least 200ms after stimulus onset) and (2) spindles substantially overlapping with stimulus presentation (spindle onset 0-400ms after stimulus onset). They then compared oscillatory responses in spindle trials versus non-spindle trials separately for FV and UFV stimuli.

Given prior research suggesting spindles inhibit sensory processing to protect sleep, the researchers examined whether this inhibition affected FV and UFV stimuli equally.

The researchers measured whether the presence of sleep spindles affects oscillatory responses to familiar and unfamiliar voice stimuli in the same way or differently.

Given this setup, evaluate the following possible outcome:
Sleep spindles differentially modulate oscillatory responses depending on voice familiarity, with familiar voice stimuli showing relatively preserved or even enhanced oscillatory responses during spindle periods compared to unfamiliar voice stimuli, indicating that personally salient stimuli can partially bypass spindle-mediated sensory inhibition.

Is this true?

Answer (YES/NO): NO